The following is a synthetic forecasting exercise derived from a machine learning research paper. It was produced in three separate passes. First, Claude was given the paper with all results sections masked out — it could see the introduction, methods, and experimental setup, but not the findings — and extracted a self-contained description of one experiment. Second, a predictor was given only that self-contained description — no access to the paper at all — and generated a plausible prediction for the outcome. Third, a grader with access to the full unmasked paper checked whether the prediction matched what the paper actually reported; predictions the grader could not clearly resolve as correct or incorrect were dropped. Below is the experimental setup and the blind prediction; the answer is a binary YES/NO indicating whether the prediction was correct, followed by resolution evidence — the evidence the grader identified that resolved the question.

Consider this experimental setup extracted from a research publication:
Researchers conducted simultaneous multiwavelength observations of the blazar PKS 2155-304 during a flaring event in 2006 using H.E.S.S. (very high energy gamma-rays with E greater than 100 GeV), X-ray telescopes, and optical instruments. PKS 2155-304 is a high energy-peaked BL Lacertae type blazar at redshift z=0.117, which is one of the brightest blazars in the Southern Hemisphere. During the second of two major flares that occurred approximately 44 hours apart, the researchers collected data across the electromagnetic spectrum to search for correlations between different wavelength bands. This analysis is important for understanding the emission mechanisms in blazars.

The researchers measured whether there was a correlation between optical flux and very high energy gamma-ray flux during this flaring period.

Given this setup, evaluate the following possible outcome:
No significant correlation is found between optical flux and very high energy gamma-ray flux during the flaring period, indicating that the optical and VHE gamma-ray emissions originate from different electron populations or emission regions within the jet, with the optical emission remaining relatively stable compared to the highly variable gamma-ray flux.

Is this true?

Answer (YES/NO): YES